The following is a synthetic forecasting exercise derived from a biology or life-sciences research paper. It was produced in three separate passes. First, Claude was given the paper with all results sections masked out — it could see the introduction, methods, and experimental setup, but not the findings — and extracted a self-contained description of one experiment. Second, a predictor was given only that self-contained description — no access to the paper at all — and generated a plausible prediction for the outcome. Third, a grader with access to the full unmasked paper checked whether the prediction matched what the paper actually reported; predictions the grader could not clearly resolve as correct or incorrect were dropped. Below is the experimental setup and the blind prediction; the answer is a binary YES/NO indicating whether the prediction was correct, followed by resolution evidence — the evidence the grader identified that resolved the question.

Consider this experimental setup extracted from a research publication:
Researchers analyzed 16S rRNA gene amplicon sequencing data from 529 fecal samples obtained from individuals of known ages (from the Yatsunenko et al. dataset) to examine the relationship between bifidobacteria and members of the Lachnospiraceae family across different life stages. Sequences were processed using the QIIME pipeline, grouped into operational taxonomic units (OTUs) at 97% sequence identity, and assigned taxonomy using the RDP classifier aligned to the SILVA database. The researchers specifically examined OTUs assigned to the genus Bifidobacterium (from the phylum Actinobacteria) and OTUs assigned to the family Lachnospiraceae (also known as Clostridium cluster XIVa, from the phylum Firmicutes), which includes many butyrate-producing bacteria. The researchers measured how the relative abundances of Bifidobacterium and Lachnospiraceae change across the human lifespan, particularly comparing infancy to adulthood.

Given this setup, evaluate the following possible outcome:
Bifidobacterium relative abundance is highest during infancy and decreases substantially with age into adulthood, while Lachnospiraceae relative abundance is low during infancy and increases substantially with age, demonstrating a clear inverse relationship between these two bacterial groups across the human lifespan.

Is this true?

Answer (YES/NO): YES